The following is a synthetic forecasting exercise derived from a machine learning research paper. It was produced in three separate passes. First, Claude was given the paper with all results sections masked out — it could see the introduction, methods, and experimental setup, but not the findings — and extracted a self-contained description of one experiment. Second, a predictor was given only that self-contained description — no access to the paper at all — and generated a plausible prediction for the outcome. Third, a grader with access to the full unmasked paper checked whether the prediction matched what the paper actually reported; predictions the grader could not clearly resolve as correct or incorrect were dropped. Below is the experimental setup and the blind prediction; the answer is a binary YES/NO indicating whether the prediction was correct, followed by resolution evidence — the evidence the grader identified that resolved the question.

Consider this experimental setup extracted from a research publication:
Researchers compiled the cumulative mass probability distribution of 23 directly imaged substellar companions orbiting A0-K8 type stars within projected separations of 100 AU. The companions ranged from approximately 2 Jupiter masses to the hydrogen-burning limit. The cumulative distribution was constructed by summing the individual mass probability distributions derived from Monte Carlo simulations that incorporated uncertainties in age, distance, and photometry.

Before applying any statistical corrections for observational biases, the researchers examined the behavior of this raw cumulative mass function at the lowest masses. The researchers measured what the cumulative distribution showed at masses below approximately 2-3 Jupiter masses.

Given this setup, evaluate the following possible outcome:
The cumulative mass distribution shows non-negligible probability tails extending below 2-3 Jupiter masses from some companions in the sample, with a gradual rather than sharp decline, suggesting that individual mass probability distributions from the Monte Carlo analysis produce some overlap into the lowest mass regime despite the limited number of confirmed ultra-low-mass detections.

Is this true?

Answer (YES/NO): NO